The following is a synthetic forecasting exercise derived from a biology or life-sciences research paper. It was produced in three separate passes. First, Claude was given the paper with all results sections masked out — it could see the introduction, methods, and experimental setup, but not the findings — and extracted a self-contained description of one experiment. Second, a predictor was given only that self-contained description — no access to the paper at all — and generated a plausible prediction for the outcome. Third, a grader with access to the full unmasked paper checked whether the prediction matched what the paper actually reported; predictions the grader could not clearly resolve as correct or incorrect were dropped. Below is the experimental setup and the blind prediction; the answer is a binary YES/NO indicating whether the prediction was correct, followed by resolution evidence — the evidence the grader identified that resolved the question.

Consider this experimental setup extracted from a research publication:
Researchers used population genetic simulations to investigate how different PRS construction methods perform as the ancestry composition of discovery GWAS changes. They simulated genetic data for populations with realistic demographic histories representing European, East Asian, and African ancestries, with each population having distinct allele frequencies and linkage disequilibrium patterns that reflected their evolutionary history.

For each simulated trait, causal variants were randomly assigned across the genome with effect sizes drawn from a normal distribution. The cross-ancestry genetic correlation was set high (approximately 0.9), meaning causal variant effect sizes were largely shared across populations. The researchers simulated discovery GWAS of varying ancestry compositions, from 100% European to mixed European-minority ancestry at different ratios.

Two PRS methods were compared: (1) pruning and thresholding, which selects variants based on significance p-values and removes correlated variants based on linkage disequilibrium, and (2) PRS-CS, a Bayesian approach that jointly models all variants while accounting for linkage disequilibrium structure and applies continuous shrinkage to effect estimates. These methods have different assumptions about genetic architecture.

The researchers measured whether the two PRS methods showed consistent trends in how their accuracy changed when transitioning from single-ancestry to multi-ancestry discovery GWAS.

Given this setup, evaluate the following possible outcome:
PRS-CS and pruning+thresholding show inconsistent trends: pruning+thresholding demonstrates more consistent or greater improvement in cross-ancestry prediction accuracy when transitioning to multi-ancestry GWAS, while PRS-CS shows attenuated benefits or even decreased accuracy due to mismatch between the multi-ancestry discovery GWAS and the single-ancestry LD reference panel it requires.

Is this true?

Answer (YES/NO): NO